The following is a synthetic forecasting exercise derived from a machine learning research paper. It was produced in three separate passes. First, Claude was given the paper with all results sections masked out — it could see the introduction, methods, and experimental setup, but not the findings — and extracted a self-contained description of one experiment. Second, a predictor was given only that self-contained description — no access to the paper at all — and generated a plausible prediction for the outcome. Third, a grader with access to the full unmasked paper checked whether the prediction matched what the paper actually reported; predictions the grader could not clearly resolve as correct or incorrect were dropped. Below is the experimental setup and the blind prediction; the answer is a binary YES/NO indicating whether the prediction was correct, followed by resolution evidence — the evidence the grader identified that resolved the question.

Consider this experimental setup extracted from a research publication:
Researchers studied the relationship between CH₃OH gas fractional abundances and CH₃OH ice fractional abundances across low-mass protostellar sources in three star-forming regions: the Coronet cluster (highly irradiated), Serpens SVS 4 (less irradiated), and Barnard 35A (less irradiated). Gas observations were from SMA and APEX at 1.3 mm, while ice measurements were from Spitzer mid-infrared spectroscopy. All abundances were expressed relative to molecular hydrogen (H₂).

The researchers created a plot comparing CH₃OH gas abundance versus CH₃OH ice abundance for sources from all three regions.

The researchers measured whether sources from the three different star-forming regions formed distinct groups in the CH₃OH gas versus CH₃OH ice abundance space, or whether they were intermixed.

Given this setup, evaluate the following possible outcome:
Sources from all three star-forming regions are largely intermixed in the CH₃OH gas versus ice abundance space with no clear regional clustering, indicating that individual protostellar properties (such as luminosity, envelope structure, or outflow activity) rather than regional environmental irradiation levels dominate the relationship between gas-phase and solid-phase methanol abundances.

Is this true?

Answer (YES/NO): NO